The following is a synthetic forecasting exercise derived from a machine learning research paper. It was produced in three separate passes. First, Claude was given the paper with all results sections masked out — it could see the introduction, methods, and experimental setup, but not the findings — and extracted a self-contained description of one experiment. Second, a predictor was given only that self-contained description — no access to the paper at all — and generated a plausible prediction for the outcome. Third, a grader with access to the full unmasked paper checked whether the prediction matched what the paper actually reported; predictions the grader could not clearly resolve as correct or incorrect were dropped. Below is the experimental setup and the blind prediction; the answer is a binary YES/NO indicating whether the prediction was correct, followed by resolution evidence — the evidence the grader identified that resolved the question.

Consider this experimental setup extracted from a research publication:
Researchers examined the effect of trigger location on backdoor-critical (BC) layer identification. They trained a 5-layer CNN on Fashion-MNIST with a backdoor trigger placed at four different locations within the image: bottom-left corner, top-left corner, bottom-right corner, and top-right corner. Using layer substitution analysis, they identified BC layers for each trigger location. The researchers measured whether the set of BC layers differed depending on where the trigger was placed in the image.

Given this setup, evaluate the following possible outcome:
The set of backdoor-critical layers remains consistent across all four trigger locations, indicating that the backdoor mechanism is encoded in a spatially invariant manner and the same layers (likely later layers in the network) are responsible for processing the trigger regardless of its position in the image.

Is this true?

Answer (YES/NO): YES